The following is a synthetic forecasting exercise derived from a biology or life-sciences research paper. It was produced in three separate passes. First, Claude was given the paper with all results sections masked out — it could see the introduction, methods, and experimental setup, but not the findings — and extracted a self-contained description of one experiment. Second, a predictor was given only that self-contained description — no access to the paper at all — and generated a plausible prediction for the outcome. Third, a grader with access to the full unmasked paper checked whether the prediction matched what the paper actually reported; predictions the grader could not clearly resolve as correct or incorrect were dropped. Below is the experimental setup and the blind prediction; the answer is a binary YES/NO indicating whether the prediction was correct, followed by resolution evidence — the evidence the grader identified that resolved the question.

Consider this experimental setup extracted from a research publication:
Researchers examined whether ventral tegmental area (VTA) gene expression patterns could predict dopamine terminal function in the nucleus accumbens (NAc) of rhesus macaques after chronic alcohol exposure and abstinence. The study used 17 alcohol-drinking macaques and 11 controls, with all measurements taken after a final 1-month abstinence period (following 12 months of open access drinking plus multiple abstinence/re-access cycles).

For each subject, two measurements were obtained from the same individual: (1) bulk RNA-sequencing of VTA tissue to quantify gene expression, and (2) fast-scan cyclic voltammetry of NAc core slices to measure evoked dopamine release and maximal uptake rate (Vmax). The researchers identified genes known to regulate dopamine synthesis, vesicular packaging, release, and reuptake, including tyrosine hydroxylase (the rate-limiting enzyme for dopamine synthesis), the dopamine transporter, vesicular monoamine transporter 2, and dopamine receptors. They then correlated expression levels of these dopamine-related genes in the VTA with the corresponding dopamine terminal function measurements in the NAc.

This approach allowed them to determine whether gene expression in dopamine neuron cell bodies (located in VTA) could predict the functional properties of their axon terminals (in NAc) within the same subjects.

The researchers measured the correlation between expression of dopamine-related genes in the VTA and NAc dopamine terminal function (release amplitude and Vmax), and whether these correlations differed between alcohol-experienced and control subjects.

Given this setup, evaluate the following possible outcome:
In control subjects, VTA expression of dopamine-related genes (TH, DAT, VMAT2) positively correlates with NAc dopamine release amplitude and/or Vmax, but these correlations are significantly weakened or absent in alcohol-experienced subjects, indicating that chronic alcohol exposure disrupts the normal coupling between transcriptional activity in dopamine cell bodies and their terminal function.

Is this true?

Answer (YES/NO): NO